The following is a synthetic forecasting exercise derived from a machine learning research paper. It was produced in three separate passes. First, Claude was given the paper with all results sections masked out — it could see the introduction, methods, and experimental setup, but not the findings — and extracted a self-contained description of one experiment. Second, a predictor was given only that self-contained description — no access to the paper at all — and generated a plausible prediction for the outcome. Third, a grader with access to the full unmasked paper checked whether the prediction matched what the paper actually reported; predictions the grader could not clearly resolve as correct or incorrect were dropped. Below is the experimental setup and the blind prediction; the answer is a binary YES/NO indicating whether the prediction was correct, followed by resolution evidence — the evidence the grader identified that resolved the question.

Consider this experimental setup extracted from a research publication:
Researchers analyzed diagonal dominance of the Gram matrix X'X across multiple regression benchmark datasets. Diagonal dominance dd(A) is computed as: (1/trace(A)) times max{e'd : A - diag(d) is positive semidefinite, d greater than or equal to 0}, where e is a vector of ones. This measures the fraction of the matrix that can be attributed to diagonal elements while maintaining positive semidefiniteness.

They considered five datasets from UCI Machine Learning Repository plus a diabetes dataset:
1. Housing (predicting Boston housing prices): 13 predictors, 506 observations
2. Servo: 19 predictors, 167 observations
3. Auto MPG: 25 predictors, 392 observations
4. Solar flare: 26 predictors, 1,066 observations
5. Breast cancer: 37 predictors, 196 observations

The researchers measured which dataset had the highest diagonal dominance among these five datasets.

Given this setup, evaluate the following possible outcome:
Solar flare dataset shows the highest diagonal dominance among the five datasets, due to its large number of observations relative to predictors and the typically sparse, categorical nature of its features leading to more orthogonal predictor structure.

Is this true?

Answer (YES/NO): NO